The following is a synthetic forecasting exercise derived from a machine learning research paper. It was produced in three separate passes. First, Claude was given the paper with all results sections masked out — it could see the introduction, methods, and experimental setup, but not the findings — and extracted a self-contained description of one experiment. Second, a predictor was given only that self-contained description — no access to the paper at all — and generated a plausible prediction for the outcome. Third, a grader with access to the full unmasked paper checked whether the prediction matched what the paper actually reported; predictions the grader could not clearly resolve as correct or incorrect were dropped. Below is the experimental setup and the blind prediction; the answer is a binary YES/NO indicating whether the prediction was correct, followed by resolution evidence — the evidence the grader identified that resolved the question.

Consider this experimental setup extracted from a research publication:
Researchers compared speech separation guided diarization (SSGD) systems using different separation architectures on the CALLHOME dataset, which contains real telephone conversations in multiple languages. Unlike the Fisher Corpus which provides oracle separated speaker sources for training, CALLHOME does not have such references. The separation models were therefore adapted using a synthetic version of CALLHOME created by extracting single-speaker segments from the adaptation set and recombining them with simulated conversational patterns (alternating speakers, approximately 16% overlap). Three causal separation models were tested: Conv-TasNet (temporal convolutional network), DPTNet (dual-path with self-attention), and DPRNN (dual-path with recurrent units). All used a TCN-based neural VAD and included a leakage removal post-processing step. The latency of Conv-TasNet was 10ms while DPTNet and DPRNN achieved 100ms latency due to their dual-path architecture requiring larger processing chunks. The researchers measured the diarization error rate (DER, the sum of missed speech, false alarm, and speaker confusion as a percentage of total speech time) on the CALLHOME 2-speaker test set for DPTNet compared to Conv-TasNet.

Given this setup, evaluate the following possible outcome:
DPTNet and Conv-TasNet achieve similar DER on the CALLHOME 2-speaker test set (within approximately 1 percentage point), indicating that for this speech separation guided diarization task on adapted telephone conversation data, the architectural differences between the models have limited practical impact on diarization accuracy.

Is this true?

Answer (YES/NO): NO